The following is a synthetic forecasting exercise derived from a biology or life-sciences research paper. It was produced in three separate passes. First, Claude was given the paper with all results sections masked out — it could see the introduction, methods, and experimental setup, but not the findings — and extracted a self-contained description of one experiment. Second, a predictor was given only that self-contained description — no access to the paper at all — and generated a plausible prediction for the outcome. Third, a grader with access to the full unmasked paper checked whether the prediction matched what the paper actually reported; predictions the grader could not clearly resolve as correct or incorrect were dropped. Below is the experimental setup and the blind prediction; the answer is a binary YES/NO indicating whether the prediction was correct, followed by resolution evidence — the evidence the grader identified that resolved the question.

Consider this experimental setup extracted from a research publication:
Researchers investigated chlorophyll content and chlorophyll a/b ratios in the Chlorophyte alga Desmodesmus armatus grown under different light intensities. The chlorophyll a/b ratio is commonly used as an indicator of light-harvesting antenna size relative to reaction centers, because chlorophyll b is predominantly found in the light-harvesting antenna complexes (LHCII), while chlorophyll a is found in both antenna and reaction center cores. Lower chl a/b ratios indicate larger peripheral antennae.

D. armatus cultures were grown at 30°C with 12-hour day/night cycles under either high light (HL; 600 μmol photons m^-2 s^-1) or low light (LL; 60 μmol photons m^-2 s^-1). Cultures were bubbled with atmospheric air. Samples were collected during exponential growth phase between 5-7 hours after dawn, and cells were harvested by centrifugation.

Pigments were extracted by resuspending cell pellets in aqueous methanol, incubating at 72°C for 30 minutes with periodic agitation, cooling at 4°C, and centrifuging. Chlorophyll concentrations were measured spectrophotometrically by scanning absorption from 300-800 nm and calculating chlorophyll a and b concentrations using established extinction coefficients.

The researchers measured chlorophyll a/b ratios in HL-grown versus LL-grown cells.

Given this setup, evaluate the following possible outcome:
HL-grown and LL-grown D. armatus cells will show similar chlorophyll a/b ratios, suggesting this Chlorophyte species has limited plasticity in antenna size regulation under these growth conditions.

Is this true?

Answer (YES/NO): YES